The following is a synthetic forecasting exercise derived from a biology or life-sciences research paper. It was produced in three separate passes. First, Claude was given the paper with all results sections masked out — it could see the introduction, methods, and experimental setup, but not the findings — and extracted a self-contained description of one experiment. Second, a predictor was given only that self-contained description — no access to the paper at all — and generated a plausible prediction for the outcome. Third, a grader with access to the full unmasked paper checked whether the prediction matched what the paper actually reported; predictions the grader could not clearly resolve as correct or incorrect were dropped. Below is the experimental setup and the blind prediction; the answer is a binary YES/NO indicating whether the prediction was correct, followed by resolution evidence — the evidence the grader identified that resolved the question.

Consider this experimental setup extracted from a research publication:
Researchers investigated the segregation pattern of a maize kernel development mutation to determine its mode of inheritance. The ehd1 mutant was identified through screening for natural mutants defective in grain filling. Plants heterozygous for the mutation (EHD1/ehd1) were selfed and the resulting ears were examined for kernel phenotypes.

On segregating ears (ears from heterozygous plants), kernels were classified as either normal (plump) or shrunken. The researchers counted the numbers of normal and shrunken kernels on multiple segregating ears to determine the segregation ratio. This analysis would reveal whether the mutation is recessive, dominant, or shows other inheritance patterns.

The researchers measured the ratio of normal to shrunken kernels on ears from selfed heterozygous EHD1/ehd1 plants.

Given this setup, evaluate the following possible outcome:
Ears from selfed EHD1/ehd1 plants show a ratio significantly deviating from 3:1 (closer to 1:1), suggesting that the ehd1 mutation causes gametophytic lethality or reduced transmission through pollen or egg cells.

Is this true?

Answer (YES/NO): NO